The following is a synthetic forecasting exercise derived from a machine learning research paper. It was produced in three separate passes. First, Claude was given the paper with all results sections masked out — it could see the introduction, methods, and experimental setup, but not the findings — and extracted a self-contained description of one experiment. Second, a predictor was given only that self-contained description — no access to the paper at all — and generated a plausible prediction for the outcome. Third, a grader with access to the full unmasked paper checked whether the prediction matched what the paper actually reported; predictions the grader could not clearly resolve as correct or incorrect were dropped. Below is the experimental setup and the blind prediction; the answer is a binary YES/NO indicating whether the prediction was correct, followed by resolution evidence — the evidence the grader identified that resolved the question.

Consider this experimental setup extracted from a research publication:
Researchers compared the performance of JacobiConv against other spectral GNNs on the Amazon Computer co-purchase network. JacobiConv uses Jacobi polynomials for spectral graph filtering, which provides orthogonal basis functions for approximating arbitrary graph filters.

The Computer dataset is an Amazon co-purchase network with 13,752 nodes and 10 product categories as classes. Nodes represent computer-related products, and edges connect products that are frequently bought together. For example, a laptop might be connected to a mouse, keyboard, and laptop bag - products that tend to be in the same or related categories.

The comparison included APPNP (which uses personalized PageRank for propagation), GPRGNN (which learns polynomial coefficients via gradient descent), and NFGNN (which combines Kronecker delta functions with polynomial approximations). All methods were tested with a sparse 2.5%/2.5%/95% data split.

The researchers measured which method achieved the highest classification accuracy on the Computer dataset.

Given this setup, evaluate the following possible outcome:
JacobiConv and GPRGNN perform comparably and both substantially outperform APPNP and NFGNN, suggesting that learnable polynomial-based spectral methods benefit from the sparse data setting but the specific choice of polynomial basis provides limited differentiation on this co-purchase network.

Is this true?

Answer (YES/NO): NO